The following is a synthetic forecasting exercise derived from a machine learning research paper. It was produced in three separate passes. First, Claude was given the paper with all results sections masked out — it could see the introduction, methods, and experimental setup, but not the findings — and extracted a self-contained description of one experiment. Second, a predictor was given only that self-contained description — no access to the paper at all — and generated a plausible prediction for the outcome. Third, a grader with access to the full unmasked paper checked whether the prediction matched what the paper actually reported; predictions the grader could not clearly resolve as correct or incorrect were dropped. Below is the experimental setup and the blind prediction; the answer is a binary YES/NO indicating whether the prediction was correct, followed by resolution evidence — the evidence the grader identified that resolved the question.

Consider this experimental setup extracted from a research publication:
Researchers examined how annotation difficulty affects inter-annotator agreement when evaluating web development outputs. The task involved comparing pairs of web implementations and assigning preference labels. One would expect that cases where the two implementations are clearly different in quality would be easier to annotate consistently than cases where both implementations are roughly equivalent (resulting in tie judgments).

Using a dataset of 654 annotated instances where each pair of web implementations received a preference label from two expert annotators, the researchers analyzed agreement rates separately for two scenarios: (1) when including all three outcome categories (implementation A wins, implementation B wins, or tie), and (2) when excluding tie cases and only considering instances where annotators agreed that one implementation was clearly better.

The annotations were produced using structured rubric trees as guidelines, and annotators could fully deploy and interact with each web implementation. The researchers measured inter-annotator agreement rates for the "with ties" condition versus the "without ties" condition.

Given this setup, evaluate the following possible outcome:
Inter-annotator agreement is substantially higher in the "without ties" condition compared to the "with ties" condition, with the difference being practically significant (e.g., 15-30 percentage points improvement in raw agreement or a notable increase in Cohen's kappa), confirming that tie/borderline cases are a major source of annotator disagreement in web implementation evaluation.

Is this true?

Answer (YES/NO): NO